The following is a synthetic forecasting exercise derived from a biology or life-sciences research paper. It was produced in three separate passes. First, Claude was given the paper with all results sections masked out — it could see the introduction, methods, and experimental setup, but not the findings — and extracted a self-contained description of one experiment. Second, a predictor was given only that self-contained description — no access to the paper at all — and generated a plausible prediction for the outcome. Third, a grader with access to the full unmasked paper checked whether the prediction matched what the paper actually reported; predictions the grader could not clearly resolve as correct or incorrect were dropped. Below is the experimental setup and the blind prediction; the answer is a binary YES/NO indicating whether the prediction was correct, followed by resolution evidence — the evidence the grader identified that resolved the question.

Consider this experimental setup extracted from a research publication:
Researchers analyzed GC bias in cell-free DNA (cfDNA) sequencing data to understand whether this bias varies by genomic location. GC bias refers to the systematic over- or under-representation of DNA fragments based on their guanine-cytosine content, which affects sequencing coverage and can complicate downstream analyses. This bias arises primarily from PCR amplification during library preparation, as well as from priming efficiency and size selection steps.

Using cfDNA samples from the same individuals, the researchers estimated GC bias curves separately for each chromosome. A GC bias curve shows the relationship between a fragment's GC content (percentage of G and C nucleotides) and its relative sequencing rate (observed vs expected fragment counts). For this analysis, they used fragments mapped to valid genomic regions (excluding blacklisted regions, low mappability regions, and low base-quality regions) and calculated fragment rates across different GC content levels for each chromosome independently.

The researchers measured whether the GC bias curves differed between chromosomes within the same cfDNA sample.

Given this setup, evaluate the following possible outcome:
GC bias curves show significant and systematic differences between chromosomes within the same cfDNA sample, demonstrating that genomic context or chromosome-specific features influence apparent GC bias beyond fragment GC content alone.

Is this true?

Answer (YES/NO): NO